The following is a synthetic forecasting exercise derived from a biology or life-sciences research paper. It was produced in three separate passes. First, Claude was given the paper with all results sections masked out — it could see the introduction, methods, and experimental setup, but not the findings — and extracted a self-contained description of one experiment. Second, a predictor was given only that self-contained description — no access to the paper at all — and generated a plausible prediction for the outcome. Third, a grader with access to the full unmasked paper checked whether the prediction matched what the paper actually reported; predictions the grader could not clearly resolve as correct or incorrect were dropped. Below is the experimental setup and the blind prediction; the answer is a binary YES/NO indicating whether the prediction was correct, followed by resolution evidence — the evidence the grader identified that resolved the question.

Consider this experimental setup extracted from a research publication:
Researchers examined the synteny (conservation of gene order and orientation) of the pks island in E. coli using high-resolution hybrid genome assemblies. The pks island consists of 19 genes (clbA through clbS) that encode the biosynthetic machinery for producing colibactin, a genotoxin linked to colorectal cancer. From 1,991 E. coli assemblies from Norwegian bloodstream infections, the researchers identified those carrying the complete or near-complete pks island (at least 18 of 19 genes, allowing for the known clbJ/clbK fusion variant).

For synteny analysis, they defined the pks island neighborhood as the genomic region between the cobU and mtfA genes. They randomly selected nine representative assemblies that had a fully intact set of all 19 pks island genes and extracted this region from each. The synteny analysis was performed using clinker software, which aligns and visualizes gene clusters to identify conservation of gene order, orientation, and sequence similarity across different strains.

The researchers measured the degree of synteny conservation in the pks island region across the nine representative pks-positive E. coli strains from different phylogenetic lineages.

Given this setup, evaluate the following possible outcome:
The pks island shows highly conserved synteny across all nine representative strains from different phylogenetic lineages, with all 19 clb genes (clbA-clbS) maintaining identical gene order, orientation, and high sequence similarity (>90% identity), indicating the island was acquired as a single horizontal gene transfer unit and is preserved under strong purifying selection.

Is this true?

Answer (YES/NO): NO